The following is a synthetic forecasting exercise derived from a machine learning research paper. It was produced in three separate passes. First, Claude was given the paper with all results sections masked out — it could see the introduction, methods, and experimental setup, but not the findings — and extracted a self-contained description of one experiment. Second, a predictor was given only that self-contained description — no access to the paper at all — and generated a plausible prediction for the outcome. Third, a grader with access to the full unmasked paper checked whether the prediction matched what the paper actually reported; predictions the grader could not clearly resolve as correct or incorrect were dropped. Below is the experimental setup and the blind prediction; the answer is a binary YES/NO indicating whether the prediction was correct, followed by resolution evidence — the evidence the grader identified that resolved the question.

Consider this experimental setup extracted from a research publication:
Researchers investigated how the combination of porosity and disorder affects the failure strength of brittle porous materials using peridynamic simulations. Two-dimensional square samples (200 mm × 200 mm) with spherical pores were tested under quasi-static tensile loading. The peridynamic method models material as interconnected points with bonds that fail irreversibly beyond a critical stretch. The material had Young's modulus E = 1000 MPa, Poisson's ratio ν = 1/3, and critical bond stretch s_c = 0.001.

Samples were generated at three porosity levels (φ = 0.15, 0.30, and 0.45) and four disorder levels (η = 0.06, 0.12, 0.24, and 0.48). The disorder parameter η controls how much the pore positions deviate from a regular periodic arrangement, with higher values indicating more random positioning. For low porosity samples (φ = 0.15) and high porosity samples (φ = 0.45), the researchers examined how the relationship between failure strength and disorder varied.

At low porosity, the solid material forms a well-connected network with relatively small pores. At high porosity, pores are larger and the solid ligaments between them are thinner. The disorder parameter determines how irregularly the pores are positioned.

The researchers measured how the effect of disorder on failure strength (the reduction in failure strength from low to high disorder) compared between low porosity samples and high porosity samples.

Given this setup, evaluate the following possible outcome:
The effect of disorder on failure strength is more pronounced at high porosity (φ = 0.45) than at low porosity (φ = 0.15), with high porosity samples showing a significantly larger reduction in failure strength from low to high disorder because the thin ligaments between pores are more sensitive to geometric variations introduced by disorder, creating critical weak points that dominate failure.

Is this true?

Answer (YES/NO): YES